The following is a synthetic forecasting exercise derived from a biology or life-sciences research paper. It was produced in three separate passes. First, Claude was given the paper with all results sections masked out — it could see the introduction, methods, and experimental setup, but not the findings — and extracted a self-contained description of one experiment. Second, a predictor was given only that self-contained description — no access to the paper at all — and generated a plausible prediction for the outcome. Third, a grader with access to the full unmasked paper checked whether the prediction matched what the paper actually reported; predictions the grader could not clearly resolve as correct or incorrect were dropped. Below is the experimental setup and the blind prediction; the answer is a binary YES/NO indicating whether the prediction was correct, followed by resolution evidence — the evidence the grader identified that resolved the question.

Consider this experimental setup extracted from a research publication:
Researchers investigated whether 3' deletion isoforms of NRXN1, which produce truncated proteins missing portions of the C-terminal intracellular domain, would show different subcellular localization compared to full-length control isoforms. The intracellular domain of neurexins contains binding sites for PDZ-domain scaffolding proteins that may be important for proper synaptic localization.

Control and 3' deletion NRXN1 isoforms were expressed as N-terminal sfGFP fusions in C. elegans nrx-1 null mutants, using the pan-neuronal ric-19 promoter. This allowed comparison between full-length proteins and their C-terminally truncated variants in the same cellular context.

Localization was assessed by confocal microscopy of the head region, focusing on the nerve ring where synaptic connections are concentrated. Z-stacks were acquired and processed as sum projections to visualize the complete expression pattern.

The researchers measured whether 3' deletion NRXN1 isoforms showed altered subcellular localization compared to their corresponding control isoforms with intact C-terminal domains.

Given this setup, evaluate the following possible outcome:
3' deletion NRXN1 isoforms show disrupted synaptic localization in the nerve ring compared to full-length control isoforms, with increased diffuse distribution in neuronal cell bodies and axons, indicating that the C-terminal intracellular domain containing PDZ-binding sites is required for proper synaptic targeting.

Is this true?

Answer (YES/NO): NO